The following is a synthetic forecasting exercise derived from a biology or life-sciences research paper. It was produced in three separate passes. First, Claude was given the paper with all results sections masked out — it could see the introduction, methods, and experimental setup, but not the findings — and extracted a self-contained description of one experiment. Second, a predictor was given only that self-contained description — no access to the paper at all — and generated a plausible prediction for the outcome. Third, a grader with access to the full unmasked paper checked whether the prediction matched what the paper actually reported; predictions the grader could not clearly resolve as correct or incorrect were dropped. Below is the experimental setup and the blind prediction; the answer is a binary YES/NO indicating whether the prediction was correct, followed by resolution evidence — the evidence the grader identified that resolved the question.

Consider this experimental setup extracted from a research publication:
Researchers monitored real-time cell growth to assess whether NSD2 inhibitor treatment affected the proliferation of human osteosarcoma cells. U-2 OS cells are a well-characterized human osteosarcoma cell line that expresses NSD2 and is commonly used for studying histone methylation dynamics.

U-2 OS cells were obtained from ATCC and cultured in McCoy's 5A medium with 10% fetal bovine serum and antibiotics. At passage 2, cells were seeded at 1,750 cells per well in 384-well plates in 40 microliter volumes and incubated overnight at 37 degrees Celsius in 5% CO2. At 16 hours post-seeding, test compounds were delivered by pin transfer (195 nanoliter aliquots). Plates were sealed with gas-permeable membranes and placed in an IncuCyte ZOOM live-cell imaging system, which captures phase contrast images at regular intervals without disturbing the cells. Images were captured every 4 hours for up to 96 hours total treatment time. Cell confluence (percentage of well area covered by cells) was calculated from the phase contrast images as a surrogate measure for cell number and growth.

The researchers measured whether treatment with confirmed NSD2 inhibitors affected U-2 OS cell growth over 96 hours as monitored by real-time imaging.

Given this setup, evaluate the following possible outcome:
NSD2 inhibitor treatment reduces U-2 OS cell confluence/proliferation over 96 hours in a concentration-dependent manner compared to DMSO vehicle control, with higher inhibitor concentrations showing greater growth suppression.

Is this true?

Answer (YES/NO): NO